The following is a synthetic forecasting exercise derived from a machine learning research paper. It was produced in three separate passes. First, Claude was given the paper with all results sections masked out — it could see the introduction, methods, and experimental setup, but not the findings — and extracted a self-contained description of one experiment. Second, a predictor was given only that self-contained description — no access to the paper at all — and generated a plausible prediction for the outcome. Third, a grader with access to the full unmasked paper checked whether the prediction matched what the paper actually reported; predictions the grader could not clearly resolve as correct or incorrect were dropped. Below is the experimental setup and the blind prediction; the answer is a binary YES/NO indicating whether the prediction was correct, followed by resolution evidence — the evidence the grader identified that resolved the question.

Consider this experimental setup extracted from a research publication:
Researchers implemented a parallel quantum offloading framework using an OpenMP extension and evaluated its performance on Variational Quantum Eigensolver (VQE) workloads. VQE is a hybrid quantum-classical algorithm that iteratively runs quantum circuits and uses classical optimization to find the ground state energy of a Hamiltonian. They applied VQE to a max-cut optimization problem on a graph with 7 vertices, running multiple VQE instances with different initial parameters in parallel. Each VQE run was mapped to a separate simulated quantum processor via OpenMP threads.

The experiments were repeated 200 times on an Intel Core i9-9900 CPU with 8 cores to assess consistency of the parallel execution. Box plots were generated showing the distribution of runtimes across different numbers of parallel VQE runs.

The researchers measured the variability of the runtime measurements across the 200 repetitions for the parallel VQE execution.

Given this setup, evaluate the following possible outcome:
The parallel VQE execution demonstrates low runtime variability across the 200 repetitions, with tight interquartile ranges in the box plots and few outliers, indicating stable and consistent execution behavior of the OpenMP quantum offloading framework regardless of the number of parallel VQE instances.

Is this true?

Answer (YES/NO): YES